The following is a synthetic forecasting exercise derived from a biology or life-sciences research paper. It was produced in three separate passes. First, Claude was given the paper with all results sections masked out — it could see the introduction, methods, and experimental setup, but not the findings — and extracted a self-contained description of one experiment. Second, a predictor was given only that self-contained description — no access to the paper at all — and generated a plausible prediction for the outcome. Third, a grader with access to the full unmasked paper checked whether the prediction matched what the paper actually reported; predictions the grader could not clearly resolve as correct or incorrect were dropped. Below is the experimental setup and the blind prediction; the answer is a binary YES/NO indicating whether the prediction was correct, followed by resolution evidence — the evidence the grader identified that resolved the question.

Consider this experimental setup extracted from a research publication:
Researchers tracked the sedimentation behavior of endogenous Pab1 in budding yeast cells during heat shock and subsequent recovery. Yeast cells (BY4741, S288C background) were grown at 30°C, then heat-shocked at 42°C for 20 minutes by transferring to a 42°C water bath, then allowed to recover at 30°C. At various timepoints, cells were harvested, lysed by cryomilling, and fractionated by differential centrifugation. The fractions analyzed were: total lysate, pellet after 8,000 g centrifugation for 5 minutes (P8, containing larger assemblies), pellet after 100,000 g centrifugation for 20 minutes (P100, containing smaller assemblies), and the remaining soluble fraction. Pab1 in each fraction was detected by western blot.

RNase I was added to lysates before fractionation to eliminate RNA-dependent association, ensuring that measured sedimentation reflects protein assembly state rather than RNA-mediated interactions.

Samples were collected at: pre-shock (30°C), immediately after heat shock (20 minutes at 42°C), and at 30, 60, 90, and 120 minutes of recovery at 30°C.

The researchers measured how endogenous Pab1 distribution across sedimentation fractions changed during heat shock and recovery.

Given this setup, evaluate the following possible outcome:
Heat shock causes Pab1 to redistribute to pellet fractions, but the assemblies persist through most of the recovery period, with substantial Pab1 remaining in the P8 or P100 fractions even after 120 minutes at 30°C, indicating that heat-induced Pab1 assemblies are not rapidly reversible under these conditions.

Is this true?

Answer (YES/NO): NO